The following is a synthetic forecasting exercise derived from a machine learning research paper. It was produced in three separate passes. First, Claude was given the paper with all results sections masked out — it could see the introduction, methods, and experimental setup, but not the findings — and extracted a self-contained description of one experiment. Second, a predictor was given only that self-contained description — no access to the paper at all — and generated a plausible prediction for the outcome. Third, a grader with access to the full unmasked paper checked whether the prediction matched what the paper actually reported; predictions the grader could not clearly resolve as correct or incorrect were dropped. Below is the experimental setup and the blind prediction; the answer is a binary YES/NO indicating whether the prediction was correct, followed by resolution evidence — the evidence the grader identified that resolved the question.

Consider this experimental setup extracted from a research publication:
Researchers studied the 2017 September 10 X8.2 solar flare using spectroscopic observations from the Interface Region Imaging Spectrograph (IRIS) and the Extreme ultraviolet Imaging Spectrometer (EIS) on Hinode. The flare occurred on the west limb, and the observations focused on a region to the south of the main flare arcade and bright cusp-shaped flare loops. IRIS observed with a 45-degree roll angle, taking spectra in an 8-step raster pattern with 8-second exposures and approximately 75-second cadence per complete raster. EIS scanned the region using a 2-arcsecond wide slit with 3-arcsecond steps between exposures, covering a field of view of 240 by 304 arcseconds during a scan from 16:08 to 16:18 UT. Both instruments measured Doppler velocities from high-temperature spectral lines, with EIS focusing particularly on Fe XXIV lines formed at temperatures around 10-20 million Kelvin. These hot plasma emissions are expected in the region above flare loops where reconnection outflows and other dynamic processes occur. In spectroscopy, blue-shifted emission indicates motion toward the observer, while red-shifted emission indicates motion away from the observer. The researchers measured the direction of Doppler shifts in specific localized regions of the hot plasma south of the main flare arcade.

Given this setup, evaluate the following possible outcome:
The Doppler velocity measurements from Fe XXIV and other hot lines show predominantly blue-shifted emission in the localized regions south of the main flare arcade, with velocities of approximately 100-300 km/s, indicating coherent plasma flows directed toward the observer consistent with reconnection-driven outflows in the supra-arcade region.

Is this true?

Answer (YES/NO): NO